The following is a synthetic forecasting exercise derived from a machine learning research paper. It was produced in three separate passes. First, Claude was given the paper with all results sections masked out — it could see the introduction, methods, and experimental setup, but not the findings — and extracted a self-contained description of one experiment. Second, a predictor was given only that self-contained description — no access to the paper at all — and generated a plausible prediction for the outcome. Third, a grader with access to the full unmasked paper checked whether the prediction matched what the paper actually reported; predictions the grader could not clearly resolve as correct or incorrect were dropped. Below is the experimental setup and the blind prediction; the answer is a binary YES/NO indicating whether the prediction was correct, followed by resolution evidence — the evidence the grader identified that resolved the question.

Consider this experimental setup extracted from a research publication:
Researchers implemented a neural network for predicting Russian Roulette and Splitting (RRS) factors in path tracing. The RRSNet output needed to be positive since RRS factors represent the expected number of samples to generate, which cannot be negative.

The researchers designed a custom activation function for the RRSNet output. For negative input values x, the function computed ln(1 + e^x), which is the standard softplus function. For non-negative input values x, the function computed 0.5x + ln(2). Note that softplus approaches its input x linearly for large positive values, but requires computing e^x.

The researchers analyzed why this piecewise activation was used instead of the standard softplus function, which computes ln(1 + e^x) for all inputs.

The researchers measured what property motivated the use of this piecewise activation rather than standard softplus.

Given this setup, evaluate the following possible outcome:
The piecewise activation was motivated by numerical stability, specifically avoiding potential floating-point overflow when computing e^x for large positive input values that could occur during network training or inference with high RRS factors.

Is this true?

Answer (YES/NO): YES